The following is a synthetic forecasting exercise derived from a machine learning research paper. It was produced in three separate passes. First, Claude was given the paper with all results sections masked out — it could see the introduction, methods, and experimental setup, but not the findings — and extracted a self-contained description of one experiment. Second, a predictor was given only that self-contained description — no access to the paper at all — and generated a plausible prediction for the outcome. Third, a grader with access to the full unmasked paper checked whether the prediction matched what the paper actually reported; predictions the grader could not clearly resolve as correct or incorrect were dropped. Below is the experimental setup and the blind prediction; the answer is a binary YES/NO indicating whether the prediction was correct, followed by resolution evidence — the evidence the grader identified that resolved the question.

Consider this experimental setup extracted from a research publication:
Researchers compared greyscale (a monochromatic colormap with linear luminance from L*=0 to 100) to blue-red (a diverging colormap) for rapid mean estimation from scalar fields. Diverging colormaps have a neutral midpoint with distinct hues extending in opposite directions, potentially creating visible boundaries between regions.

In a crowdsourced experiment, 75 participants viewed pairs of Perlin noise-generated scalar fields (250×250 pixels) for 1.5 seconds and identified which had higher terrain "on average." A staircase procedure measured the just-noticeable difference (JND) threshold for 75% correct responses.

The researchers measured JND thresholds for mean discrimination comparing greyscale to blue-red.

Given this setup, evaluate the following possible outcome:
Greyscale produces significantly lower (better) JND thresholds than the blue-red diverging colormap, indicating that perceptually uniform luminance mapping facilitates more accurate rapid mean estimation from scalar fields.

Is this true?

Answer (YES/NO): NO